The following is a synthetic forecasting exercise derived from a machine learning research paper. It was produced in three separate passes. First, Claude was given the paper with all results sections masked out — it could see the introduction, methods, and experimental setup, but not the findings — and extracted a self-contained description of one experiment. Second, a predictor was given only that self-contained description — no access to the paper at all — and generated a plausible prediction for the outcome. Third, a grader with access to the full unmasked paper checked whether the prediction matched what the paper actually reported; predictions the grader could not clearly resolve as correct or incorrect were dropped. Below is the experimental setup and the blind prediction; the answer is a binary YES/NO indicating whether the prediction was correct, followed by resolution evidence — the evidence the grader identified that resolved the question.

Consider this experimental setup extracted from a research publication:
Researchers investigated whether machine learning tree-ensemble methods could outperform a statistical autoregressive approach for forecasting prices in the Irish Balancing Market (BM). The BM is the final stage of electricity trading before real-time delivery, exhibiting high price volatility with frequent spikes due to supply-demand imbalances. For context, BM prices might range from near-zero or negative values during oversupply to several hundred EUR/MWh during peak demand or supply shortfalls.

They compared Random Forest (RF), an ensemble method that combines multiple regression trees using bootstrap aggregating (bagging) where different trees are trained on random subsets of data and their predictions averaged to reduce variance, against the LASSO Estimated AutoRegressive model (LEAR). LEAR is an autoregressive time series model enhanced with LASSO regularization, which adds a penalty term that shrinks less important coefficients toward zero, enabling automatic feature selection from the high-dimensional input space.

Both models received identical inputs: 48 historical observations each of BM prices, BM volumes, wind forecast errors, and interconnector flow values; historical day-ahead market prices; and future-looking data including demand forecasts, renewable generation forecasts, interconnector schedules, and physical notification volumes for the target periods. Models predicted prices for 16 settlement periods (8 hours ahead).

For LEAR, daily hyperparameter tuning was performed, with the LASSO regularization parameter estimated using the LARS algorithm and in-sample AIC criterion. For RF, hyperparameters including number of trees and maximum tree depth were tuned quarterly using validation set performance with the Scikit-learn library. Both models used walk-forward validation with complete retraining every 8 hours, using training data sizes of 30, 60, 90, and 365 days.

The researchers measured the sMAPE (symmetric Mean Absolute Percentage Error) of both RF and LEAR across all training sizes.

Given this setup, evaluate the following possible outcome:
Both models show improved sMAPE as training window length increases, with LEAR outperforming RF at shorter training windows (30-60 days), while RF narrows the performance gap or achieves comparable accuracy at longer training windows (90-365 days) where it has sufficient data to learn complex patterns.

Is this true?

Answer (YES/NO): NO